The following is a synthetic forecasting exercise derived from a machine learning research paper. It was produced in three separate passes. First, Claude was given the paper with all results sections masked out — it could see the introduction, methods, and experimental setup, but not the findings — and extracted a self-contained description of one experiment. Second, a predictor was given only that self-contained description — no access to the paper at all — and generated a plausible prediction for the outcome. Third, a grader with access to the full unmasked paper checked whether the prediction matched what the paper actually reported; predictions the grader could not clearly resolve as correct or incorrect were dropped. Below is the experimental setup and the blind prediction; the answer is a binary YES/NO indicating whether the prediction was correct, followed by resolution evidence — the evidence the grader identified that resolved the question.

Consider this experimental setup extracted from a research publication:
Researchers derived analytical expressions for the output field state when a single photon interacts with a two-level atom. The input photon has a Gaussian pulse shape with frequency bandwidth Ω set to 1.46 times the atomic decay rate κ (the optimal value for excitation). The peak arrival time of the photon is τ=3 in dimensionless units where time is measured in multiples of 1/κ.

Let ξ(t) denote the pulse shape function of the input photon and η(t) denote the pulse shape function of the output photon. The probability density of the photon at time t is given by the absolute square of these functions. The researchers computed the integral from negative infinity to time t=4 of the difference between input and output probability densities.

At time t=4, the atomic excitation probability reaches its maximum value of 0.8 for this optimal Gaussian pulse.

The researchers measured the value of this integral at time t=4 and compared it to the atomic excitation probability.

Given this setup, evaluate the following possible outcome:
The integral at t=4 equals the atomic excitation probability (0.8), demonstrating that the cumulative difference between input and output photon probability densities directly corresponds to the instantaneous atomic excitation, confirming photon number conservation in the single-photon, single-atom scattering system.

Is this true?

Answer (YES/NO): YES